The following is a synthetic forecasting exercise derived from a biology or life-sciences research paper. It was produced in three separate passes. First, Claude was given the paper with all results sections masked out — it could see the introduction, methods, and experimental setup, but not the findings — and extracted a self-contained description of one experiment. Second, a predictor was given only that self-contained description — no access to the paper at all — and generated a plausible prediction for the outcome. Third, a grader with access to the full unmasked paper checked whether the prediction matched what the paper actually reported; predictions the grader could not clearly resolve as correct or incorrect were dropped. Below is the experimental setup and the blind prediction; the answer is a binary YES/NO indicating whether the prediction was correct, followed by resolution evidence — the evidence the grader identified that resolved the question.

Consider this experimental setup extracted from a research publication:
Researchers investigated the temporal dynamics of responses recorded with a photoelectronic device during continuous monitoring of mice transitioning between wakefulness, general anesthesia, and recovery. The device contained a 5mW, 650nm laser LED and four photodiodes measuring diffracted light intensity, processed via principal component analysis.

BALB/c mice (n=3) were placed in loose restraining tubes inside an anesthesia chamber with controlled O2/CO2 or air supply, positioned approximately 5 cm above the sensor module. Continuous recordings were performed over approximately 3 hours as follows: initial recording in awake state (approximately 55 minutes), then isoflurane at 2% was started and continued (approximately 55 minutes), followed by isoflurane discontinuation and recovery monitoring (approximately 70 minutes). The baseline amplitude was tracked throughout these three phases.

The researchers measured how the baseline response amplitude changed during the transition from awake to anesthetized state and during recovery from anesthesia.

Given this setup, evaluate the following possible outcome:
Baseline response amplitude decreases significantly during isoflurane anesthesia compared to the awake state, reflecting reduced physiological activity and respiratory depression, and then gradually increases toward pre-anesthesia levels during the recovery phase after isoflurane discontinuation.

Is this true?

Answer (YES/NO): YES